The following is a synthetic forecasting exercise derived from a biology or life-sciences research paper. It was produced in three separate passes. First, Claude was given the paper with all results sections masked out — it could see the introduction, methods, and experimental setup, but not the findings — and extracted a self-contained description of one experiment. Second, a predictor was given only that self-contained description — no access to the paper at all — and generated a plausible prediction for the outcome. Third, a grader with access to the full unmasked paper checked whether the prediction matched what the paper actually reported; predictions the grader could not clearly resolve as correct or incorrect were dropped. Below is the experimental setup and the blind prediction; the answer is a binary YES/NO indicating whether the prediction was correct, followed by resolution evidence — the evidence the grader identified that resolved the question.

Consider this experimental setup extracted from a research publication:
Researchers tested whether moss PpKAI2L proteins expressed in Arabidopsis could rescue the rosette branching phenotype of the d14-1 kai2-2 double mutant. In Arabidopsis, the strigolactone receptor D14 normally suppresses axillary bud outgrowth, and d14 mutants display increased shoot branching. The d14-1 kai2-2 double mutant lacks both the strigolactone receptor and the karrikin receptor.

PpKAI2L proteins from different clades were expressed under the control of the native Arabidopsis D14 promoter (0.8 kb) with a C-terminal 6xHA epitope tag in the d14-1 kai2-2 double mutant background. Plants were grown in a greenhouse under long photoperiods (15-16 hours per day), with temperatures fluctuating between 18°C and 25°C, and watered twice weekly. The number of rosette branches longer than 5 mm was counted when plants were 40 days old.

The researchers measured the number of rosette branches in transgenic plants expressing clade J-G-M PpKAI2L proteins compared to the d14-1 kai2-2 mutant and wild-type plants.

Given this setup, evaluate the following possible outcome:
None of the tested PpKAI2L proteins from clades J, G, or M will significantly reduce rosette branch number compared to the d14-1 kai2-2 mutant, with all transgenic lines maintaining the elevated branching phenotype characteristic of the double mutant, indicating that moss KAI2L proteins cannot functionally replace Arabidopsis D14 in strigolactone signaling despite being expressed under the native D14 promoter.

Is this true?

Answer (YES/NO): NO